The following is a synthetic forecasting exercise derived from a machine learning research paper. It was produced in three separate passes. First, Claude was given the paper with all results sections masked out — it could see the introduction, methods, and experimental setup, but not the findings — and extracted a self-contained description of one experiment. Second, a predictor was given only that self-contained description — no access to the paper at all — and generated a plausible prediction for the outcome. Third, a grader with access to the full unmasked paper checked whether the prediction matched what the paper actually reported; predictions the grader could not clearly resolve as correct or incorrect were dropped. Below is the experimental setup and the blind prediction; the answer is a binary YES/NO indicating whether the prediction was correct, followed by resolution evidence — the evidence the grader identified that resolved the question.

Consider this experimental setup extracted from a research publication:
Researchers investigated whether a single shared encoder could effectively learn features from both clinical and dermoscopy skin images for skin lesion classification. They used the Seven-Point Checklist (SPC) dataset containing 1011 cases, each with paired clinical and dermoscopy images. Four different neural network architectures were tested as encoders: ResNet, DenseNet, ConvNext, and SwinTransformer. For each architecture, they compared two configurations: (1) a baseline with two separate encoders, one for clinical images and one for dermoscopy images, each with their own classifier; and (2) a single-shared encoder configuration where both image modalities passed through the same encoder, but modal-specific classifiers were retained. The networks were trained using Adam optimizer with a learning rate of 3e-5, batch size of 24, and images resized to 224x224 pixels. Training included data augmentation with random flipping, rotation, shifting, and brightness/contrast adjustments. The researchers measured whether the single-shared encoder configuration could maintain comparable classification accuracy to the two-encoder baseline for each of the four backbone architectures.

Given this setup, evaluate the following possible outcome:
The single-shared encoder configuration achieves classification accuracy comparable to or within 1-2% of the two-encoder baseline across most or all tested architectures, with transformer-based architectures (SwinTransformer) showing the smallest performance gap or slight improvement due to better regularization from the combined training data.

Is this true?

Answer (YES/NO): YES